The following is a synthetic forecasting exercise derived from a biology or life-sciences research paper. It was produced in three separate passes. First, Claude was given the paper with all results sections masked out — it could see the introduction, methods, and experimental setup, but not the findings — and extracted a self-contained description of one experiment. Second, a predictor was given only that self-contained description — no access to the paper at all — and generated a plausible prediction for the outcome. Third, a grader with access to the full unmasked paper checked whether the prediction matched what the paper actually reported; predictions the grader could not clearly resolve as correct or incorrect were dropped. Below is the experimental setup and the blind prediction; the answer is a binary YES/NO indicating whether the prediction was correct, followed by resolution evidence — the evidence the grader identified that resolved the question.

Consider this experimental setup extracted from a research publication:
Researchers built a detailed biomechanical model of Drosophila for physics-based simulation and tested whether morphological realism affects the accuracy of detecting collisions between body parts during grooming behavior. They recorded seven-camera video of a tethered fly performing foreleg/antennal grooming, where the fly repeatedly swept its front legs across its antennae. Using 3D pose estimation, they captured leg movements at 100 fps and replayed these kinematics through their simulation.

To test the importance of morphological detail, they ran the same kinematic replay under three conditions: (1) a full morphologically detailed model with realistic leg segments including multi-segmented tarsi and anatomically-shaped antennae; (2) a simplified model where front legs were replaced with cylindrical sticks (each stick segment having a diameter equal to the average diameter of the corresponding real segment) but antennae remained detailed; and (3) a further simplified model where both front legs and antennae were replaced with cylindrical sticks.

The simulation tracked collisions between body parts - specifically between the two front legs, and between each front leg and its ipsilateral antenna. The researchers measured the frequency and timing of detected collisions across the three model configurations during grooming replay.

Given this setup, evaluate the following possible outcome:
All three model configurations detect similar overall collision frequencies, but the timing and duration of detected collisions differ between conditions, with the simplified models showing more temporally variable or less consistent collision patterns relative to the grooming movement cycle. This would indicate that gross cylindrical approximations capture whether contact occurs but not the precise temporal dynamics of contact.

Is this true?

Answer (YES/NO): NO